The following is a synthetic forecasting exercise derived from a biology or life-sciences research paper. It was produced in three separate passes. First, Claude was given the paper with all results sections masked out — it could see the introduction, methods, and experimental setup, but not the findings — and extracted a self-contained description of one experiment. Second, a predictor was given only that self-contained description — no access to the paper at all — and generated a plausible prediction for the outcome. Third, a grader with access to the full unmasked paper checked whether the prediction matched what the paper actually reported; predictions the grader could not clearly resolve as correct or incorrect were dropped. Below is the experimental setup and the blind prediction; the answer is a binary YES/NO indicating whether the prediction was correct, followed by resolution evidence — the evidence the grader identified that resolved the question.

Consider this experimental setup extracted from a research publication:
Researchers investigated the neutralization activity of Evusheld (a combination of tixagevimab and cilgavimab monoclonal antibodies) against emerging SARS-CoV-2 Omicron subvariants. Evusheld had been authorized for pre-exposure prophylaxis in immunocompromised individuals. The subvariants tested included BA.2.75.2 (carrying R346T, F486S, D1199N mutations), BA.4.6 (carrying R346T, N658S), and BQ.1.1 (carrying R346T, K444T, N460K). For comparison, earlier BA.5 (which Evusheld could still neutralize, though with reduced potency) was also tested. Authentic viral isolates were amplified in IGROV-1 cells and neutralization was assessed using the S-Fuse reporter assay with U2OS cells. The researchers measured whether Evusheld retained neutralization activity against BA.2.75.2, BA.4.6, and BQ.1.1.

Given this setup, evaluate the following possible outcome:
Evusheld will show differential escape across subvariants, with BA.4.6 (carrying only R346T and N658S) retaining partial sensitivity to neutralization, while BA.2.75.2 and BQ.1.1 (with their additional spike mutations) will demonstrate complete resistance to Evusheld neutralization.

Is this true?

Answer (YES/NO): NO